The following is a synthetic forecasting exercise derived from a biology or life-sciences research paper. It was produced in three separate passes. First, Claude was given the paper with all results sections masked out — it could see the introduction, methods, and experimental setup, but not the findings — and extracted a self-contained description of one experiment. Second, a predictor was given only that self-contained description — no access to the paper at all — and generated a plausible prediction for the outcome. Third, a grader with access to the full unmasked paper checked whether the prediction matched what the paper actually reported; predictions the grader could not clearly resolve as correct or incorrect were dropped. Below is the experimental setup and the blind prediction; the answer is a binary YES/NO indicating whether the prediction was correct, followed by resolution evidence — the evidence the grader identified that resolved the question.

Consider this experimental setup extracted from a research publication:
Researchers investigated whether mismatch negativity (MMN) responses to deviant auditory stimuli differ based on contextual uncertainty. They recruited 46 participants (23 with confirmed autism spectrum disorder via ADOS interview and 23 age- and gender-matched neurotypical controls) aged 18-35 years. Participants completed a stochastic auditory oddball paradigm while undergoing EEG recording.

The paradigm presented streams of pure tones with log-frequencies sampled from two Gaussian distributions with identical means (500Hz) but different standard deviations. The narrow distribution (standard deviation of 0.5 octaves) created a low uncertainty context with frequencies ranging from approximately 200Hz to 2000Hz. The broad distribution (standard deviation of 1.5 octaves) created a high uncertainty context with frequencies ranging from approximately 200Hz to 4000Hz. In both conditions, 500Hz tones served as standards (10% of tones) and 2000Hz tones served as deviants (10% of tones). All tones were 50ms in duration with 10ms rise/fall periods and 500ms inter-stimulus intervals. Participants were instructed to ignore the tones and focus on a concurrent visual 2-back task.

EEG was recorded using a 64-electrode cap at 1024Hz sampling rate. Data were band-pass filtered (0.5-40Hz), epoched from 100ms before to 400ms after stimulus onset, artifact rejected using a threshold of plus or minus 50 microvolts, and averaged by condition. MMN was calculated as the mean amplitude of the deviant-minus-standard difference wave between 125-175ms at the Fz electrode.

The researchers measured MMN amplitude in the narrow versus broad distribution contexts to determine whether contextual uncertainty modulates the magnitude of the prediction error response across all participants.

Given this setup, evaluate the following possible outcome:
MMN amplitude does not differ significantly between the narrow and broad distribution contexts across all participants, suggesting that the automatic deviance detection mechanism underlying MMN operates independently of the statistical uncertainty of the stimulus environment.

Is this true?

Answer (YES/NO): NO